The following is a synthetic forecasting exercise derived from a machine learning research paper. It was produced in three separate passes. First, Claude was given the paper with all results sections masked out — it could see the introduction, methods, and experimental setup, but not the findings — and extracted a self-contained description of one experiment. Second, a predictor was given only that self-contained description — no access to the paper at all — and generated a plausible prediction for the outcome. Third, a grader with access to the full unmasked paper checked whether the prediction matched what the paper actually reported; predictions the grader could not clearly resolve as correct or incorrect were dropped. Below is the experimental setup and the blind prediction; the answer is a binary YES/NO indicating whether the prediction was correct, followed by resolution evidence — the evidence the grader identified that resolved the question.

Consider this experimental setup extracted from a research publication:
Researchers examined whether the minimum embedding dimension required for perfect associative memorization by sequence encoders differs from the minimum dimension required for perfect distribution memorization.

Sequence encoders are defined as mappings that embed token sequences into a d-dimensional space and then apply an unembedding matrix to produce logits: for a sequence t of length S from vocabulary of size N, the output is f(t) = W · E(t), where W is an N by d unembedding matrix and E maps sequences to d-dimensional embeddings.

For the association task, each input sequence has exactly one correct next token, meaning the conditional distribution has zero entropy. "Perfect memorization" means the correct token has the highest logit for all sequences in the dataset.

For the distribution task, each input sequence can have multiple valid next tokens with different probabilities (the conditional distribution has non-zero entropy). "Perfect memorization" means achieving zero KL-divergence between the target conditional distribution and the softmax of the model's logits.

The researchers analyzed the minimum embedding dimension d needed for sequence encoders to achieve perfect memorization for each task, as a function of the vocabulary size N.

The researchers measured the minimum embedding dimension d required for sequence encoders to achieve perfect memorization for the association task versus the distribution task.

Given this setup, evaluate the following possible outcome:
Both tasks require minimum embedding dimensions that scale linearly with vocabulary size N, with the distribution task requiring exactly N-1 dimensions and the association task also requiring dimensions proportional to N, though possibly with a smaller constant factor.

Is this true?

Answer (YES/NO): NO